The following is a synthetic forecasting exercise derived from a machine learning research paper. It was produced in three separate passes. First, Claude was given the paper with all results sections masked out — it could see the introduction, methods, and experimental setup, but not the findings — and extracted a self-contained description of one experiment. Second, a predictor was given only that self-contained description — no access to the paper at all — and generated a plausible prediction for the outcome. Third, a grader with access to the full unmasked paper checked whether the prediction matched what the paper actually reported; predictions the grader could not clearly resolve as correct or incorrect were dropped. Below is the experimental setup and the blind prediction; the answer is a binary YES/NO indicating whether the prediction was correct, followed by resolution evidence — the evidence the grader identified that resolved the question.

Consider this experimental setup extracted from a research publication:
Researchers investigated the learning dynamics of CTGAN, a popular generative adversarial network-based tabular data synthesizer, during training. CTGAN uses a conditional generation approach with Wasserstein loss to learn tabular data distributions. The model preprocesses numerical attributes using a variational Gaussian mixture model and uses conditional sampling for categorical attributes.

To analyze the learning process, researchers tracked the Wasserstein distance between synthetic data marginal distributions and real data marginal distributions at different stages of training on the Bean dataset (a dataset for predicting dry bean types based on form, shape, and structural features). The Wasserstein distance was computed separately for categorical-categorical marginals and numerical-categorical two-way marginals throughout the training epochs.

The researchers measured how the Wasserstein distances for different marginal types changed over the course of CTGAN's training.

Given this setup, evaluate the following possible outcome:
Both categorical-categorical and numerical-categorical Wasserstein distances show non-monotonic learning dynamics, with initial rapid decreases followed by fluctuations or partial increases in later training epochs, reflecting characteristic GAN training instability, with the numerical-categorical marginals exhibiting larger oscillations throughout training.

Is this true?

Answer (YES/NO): NO